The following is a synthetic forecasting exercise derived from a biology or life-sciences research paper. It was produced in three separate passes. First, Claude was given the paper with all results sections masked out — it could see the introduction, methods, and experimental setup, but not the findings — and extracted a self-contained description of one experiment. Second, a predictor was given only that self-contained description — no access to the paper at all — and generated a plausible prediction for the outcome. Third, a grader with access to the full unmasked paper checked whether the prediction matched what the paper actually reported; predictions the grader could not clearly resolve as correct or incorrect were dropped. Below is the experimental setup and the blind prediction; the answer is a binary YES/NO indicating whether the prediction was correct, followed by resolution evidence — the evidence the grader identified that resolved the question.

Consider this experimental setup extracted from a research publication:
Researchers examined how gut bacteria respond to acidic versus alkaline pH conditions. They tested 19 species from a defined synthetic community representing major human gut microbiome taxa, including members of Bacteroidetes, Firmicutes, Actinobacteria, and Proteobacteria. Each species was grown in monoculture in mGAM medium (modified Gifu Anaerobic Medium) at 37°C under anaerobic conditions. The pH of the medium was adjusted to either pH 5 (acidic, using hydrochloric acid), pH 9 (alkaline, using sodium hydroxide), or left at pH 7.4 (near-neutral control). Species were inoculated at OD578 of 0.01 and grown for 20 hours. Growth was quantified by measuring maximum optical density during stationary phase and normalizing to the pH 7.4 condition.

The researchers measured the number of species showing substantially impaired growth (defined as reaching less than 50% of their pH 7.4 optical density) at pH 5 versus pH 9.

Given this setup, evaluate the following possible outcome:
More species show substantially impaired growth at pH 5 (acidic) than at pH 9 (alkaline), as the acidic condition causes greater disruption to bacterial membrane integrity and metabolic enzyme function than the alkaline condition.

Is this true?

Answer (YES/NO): YES